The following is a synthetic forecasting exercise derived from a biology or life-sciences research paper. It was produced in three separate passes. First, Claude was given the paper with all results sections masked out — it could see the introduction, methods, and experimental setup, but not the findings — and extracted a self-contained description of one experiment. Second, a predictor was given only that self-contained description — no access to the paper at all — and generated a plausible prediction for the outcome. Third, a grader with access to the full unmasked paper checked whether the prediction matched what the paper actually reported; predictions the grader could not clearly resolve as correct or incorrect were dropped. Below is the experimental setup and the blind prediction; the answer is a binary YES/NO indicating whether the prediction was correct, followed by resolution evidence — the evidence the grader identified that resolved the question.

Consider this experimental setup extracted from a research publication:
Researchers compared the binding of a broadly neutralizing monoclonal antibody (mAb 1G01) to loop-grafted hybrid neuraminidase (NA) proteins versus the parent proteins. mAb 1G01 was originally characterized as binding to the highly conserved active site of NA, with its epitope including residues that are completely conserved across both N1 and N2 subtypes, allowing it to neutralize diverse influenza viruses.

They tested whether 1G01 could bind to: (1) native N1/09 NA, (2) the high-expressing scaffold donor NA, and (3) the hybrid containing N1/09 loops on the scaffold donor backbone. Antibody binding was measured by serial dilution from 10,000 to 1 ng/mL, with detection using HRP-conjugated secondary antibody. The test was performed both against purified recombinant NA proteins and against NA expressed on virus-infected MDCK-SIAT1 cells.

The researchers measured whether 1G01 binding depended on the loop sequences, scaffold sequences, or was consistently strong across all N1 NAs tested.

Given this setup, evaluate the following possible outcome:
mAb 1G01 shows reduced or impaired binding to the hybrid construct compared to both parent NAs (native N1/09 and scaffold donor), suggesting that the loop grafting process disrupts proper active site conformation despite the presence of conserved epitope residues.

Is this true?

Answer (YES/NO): NO